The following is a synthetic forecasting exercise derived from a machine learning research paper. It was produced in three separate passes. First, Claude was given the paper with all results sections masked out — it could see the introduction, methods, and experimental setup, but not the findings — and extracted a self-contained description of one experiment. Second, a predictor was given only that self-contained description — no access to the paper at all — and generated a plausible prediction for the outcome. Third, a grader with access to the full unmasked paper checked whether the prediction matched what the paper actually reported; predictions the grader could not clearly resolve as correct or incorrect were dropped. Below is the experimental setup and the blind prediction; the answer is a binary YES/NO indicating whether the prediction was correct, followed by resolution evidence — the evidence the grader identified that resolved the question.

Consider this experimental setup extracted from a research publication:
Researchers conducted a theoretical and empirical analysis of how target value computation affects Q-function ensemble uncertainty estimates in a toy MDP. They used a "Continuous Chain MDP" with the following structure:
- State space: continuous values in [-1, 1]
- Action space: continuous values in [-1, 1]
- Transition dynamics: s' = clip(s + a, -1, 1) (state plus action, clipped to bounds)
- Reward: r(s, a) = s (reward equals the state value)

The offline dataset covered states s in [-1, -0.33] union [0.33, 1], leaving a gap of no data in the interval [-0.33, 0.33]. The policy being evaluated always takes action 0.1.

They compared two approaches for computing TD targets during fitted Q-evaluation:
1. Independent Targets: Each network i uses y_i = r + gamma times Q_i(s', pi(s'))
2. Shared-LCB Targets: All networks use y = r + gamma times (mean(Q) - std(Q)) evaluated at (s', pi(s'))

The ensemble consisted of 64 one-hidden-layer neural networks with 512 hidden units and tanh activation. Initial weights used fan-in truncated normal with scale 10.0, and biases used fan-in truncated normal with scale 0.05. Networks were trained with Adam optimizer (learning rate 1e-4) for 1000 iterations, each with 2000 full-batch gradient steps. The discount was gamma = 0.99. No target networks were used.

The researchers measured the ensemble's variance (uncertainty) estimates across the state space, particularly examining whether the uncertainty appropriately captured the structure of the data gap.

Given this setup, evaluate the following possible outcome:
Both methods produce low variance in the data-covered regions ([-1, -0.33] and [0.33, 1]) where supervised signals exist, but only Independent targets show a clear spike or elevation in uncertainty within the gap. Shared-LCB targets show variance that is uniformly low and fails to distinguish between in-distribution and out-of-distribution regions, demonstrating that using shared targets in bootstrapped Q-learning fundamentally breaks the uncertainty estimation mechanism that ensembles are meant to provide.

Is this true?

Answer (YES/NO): NO